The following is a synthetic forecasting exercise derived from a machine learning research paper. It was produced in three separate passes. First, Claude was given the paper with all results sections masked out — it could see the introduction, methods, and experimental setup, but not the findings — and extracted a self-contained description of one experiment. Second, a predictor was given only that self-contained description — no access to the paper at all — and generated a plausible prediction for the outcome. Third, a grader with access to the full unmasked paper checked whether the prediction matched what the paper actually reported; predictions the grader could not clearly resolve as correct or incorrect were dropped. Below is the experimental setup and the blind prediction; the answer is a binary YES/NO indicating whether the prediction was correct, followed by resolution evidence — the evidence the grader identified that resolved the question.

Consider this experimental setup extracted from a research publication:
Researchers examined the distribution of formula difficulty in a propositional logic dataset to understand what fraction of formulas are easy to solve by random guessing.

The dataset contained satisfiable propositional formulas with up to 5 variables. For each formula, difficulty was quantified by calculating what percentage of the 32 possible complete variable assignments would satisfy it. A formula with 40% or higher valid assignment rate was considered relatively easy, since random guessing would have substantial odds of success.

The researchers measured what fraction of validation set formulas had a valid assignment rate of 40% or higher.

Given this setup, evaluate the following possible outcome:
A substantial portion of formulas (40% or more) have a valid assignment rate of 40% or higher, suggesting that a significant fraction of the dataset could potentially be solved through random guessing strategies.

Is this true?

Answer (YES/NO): YES